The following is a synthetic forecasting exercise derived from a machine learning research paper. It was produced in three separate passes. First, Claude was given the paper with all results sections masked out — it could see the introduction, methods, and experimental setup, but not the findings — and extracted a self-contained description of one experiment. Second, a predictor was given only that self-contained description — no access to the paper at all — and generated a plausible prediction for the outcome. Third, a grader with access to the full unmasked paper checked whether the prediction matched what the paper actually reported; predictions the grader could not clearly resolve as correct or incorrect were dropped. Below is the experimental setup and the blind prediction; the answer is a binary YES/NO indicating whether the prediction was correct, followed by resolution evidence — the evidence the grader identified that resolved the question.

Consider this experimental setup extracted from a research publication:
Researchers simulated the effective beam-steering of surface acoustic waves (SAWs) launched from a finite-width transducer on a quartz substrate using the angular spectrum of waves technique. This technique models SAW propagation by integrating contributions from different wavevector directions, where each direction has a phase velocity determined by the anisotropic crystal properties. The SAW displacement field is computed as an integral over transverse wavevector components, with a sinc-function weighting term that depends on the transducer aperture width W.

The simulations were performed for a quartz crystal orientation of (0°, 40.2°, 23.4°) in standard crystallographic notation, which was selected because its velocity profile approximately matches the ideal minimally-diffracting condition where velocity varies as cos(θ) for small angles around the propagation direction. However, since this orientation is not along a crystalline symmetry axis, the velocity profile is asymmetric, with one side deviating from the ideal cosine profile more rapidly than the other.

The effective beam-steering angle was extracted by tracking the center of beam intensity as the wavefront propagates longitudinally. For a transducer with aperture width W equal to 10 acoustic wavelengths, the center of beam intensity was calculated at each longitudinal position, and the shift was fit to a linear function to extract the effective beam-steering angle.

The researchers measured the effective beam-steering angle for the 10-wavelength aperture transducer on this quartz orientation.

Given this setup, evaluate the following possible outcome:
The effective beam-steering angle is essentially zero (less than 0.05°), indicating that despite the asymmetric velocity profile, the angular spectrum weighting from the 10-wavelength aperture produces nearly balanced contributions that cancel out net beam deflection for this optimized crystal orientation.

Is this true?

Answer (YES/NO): NO